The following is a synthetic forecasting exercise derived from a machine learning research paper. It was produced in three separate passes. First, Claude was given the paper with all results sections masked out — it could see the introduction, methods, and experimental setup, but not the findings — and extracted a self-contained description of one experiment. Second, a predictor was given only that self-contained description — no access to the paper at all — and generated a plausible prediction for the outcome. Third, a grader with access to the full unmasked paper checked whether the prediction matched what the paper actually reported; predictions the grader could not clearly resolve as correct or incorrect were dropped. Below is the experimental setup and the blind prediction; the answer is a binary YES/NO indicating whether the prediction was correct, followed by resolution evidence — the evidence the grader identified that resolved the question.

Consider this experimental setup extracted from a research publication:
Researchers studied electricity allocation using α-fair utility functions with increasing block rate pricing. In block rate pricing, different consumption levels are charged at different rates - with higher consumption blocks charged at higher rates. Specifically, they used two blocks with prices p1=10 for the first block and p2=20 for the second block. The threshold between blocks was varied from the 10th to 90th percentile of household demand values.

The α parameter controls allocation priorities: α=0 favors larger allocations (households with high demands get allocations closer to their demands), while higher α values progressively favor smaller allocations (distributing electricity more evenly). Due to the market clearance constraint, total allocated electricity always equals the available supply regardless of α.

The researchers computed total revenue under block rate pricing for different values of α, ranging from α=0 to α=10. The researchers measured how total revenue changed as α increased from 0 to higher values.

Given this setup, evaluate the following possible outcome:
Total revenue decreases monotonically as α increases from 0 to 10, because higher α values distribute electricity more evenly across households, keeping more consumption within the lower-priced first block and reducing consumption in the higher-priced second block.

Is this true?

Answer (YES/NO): NO